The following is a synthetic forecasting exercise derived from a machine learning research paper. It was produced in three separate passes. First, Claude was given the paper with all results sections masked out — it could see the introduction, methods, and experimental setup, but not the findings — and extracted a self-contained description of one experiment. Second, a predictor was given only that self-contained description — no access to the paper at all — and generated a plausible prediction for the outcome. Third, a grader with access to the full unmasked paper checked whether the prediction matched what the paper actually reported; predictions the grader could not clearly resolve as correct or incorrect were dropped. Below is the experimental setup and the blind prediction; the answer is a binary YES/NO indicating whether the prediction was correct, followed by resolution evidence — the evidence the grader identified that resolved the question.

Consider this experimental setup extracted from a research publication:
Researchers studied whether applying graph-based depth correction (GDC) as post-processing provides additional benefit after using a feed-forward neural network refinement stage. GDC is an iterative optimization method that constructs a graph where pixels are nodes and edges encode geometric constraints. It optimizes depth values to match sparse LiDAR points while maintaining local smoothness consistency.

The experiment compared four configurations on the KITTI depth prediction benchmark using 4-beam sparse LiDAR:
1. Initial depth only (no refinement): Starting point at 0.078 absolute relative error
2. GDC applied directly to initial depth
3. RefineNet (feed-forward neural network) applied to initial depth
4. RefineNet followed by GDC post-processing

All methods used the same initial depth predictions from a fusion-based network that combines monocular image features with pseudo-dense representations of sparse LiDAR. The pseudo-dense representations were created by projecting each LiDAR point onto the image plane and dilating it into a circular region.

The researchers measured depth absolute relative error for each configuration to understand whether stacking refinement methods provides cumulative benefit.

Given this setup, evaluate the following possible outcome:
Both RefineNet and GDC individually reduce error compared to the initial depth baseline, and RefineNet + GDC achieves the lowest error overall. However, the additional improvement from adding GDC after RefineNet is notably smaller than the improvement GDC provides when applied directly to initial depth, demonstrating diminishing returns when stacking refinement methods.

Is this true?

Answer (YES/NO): NO